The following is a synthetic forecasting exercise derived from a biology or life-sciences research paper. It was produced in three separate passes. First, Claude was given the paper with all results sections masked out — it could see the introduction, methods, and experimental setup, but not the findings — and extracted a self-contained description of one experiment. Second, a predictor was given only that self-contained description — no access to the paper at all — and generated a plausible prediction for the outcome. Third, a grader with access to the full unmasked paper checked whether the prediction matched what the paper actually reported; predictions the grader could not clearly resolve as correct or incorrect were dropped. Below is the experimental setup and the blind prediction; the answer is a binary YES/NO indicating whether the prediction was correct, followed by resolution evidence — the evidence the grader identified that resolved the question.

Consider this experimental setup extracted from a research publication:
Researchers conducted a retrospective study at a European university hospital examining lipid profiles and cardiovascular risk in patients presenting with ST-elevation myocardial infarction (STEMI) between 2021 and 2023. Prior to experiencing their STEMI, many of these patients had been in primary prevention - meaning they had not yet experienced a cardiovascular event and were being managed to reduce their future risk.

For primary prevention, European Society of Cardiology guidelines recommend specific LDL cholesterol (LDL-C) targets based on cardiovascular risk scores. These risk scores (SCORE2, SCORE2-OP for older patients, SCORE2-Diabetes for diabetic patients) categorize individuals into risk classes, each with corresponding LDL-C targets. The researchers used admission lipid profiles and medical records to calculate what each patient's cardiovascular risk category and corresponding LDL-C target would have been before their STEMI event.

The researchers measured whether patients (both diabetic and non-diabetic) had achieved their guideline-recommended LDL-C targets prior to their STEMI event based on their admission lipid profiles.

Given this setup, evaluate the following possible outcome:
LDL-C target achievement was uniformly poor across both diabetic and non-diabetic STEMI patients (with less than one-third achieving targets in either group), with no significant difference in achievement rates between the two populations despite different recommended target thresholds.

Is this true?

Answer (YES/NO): NO